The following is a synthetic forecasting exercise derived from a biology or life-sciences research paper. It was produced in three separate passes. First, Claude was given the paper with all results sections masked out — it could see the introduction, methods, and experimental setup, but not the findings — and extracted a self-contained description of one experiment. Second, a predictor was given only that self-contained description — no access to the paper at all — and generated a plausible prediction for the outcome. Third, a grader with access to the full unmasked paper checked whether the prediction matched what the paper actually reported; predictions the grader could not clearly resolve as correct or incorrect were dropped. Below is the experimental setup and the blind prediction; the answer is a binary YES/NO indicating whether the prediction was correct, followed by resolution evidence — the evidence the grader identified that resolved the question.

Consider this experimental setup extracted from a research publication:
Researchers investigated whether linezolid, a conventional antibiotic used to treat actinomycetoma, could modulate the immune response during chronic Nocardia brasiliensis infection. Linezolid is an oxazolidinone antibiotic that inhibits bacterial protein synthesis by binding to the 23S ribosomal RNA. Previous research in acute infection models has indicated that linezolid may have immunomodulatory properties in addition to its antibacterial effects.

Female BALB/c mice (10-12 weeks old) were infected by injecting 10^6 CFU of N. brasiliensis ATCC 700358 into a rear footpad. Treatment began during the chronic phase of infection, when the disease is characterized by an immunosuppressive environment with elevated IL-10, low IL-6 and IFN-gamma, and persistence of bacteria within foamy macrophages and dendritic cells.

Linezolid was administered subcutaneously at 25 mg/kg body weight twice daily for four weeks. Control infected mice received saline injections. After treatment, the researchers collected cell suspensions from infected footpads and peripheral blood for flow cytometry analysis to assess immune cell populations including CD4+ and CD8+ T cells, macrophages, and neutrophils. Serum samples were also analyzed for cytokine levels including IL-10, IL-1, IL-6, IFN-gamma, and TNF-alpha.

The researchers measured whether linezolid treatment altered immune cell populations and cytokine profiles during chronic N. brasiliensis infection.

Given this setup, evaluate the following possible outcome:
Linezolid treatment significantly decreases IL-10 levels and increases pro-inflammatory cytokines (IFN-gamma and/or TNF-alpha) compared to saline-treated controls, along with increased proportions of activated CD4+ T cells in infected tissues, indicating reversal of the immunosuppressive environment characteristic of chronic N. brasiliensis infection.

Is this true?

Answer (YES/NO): NO